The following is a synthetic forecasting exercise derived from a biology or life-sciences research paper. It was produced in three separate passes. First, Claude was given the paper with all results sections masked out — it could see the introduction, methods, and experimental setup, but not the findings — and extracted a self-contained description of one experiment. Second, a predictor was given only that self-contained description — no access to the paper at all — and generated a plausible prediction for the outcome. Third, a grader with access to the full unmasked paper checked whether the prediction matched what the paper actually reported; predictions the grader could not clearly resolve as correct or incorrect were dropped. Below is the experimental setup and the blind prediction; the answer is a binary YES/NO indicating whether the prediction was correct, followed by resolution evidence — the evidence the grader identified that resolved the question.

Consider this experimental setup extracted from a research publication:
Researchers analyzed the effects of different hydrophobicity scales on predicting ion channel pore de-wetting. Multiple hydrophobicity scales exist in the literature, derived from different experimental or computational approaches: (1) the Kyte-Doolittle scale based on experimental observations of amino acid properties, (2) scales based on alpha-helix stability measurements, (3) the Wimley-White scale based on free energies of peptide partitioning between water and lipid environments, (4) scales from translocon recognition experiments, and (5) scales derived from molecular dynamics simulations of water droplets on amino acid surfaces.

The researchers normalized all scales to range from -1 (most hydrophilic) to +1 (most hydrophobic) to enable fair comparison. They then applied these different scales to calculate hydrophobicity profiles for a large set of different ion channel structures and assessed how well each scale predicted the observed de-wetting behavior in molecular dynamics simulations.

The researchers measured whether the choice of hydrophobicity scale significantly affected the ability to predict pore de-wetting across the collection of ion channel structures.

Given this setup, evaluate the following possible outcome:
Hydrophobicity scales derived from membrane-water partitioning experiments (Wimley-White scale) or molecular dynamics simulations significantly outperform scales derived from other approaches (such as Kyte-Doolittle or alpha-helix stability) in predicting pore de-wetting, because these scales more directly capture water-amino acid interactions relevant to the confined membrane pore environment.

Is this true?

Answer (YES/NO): NO